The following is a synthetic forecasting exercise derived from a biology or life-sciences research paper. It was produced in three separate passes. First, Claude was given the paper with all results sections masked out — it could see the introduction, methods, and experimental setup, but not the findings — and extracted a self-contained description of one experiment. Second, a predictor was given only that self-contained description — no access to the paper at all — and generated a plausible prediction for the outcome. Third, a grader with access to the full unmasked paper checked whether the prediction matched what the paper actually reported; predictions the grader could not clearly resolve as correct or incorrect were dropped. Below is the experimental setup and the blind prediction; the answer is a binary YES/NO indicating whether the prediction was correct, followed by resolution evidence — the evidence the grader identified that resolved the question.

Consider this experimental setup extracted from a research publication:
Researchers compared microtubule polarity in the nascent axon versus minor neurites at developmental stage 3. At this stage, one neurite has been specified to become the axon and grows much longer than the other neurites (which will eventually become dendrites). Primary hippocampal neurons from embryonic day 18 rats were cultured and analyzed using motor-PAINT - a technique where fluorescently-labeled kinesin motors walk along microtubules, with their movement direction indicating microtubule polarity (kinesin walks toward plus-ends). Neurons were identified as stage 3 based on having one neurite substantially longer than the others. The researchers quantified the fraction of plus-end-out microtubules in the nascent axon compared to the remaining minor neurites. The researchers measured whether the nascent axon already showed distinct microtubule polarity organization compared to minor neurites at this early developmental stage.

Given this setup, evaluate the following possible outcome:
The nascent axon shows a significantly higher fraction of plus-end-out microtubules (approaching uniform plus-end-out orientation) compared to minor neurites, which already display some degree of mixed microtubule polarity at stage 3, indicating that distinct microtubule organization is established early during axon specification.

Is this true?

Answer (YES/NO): YES